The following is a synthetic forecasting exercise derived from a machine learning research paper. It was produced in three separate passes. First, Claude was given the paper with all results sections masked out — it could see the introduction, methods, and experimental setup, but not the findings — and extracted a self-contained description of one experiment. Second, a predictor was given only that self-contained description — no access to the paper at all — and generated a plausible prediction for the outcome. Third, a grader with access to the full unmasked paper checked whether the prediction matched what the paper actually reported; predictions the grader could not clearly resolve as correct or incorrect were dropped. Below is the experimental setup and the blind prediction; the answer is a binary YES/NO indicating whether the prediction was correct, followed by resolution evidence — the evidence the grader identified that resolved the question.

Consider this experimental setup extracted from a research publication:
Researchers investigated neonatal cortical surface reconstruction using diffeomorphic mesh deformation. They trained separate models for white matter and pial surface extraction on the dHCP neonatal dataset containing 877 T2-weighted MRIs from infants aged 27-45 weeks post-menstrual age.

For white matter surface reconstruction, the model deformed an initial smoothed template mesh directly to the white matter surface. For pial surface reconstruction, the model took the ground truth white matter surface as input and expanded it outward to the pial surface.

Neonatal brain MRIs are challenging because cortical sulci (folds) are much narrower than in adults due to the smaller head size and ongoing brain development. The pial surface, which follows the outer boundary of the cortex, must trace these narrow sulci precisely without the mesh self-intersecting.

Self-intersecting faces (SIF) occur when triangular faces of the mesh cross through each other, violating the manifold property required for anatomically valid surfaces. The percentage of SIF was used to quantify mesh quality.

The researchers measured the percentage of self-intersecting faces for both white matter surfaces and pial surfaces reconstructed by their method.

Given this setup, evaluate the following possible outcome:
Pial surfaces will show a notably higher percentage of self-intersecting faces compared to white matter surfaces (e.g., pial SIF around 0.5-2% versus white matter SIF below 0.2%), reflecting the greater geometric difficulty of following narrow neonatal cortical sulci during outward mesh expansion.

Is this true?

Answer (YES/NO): NO